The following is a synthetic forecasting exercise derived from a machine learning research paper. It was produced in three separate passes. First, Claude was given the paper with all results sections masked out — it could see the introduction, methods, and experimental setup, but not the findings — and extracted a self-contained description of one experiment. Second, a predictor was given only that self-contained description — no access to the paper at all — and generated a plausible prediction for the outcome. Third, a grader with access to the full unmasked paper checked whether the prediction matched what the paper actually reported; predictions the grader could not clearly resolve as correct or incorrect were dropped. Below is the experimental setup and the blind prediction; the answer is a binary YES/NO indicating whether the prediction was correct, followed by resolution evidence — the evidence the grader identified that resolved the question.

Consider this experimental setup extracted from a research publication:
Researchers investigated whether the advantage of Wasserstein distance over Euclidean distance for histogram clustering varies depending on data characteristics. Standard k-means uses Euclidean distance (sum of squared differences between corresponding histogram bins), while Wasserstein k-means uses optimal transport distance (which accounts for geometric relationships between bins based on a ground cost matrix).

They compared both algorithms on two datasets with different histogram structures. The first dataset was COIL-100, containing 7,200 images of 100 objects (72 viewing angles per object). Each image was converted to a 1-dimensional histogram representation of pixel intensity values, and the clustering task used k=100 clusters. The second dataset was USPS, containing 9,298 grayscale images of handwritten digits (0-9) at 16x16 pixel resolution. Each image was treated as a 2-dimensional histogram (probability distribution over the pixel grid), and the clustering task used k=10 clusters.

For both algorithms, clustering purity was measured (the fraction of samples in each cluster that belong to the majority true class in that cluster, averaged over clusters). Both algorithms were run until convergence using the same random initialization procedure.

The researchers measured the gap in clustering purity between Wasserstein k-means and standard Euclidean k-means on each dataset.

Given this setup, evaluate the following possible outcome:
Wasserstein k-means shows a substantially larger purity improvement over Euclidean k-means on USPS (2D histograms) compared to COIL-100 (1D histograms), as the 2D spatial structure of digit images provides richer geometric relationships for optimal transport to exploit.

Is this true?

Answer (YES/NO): NO